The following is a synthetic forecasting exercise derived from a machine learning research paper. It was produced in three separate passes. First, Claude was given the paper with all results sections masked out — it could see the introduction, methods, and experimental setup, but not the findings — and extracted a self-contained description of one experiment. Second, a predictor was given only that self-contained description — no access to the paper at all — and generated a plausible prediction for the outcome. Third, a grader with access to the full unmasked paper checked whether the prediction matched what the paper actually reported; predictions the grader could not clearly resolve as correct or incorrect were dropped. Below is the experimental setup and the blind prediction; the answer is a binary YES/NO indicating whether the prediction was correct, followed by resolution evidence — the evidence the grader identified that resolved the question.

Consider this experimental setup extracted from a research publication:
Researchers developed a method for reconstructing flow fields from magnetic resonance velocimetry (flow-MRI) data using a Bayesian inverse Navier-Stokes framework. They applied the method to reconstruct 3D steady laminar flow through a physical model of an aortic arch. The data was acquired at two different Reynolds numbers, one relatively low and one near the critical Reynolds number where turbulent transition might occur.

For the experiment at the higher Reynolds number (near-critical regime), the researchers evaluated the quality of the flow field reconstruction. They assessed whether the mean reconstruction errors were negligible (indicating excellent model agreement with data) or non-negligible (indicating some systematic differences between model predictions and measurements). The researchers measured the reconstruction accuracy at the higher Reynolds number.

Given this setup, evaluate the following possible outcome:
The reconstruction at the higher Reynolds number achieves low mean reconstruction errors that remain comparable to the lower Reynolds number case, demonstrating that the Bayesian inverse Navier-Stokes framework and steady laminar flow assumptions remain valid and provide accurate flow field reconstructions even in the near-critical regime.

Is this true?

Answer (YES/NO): NO